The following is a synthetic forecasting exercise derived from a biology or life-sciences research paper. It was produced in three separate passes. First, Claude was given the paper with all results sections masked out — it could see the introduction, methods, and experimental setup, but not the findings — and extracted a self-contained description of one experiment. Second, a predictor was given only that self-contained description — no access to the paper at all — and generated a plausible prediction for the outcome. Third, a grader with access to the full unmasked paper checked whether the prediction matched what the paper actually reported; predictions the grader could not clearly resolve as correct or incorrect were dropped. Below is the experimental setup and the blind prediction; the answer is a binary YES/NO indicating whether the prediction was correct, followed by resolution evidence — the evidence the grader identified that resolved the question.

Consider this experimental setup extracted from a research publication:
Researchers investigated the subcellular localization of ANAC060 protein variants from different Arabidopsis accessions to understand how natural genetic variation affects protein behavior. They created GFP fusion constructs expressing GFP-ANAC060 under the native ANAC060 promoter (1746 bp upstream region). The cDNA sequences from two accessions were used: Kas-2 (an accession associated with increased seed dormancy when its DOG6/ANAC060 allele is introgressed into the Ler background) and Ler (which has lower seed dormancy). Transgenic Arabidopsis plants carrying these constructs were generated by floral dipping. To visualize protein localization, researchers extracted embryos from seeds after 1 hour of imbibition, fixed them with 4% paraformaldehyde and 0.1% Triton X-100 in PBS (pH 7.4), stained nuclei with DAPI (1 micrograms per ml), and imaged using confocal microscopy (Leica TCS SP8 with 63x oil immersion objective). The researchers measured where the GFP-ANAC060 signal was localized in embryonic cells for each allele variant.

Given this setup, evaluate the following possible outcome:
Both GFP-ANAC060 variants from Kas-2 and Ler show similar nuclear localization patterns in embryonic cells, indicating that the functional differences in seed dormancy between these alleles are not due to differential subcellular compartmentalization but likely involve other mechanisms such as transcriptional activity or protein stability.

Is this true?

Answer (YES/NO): NO